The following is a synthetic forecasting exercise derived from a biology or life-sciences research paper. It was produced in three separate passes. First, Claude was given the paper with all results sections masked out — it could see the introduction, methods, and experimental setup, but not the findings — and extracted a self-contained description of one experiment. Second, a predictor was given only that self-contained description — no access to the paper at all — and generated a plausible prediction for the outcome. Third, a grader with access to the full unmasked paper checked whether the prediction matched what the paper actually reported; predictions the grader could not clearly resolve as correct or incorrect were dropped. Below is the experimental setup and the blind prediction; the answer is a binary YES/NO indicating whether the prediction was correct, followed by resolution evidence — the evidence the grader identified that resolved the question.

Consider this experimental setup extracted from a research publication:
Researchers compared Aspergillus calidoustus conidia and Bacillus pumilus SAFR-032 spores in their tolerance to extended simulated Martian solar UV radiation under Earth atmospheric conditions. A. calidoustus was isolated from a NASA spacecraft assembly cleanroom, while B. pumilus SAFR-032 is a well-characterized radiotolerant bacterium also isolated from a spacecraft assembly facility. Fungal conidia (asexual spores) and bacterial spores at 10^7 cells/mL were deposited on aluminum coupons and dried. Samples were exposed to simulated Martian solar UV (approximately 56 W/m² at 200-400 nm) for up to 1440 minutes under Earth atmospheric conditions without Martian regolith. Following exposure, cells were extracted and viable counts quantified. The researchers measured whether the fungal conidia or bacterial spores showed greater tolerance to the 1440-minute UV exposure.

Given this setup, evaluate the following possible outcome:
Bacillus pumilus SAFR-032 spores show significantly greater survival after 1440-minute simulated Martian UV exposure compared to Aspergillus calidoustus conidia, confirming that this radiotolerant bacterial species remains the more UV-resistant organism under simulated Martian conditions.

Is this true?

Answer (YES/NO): NO